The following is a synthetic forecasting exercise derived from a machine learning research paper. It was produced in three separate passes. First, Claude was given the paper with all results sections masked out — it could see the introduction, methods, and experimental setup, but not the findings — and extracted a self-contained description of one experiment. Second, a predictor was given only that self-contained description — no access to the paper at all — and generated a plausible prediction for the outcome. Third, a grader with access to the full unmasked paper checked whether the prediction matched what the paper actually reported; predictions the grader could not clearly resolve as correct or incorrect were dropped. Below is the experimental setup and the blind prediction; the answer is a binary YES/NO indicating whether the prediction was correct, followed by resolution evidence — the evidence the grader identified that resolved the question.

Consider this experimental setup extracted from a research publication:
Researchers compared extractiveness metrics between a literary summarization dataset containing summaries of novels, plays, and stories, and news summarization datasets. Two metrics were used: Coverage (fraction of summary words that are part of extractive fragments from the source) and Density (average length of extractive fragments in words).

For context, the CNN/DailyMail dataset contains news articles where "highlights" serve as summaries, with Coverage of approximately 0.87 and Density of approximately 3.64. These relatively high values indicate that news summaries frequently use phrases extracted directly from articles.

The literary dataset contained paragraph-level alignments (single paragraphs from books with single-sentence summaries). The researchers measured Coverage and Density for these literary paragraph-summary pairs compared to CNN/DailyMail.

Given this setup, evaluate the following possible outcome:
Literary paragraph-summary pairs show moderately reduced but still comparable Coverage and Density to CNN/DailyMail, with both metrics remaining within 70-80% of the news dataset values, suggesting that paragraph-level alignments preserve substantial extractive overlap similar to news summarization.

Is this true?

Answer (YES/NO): NO